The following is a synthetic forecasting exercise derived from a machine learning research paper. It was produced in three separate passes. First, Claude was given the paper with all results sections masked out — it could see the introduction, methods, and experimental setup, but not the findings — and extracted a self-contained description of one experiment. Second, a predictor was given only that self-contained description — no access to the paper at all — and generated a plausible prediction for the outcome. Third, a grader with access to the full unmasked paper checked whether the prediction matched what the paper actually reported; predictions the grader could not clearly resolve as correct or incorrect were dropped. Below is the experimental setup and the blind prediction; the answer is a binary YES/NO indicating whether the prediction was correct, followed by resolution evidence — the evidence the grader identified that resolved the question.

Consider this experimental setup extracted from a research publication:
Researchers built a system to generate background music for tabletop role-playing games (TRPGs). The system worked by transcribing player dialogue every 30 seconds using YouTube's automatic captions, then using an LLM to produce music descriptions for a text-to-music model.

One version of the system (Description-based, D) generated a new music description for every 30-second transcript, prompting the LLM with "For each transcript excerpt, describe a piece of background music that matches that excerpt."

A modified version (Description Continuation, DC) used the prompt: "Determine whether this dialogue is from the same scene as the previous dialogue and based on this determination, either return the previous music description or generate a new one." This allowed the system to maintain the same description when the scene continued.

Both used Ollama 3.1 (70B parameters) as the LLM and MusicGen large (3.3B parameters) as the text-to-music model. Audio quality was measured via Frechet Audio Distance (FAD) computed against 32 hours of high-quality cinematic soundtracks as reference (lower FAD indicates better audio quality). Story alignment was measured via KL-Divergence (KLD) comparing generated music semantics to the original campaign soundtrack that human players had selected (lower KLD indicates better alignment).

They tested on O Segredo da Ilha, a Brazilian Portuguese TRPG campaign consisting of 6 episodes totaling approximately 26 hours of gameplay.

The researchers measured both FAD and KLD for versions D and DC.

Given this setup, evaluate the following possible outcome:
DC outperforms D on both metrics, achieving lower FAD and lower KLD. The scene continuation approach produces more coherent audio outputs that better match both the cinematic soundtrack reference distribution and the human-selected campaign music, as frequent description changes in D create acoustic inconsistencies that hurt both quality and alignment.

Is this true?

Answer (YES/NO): NO